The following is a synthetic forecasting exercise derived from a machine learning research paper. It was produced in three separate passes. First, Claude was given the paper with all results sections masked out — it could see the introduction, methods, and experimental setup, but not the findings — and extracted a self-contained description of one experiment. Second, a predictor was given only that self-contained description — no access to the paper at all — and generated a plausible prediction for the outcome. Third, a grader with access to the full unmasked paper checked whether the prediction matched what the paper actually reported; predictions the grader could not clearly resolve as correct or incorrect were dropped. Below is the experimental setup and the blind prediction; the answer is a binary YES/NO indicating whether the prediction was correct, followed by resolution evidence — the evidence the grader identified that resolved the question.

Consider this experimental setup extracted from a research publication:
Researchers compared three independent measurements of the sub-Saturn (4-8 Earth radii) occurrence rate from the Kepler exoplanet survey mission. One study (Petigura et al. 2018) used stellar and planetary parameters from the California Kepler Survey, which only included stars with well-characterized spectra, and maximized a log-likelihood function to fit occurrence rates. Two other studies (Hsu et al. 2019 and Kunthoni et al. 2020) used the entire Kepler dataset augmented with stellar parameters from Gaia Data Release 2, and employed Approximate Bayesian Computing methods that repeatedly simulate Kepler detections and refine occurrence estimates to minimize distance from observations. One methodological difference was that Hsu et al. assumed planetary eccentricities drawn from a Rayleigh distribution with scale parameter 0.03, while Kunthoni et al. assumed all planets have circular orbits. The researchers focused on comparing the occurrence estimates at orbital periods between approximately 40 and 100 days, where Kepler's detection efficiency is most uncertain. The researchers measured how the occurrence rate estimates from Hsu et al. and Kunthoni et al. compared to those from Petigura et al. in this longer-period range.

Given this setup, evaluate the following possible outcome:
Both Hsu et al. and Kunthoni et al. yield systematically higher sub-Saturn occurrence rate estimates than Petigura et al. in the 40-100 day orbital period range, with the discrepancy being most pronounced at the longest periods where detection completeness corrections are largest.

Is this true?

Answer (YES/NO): YES